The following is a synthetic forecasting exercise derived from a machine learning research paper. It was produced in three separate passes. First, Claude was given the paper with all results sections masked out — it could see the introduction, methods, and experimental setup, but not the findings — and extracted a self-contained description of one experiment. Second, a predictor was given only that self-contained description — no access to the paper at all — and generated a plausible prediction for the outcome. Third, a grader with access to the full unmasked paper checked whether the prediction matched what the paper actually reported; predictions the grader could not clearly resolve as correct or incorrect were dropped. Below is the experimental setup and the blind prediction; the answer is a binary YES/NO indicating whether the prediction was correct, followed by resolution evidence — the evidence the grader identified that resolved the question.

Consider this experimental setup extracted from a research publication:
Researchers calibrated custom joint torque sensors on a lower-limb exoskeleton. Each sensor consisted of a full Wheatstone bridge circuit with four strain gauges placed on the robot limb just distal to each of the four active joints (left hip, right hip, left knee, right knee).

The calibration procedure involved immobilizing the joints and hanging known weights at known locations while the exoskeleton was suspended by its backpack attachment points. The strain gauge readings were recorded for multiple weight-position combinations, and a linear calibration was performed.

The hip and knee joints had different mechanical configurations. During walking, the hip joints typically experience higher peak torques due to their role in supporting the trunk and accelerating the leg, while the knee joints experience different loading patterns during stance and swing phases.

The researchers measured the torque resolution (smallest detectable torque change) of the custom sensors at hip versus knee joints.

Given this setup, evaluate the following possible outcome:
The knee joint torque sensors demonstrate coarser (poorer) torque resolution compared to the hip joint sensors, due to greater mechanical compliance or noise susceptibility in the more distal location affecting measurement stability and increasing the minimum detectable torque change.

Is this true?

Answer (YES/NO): NO